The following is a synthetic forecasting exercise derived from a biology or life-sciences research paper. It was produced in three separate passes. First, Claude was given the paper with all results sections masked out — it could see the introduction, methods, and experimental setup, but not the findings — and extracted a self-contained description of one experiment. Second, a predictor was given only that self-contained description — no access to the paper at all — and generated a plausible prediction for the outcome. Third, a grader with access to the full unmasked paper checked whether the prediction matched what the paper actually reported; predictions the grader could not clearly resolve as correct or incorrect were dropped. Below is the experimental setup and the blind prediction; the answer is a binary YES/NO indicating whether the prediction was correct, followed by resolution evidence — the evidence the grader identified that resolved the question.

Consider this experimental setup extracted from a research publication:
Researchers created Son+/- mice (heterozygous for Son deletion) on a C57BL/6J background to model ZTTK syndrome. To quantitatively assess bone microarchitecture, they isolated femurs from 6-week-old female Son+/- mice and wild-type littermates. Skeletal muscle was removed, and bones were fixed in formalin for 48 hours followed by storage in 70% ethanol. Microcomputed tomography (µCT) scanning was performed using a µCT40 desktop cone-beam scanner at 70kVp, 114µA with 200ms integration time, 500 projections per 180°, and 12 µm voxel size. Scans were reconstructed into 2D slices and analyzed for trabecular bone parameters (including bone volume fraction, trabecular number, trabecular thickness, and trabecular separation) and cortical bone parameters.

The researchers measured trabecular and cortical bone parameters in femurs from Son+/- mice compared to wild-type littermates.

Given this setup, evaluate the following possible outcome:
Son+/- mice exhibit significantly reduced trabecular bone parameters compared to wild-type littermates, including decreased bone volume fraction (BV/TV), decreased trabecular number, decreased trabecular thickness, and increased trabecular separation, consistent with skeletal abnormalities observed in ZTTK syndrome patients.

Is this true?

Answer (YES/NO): NO